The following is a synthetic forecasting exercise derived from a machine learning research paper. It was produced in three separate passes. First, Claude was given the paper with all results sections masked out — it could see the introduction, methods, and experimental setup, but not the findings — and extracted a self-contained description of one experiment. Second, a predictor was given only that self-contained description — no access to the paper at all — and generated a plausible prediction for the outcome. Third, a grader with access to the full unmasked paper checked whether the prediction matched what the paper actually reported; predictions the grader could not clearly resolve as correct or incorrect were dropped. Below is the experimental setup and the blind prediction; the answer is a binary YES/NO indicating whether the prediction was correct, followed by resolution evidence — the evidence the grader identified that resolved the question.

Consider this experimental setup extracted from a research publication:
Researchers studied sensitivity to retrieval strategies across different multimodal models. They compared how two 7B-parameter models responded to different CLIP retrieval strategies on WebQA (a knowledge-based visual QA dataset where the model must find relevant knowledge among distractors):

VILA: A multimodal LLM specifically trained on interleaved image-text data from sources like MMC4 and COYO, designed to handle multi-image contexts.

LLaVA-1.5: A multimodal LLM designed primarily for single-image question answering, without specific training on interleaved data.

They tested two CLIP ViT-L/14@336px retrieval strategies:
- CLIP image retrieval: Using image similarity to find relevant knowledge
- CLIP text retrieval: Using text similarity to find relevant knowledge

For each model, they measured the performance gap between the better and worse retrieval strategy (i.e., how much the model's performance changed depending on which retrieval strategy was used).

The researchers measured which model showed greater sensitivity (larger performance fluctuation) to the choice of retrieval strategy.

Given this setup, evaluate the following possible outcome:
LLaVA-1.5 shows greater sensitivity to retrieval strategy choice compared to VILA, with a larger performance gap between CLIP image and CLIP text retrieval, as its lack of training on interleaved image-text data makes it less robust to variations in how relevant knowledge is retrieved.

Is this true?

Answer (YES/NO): NO